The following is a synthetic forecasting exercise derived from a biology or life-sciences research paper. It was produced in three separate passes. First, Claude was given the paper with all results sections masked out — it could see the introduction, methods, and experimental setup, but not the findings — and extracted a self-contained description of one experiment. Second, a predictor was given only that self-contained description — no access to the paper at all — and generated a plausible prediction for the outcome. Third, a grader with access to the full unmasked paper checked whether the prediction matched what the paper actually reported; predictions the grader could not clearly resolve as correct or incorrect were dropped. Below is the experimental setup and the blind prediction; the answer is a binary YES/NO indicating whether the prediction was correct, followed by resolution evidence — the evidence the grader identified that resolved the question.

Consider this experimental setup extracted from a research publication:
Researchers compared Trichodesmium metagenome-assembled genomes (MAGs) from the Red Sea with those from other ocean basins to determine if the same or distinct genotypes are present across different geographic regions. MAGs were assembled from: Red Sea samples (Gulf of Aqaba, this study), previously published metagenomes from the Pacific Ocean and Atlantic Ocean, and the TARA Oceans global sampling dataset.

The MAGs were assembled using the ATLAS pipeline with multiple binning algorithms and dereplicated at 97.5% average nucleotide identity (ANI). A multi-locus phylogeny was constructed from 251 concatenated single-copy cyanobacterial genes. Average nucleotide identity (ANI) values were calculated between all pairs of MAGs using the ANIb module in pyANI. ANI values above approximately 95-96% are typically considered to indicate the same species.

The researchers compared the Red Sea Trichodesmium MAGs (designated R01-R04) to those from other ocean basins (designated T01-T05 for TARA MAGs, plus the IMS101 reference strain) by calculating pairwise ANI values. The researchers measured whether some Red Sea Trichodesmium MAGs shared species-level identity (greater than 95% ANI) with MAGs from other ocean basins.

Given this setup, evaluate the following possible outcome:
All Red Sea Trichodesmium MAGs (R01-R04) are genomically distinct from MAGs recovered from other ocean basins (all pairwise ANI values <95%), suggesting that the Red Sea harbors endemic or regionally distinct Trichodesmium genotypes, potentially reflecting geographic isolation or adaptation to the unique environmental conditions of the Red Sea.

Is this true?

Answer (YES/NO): NO